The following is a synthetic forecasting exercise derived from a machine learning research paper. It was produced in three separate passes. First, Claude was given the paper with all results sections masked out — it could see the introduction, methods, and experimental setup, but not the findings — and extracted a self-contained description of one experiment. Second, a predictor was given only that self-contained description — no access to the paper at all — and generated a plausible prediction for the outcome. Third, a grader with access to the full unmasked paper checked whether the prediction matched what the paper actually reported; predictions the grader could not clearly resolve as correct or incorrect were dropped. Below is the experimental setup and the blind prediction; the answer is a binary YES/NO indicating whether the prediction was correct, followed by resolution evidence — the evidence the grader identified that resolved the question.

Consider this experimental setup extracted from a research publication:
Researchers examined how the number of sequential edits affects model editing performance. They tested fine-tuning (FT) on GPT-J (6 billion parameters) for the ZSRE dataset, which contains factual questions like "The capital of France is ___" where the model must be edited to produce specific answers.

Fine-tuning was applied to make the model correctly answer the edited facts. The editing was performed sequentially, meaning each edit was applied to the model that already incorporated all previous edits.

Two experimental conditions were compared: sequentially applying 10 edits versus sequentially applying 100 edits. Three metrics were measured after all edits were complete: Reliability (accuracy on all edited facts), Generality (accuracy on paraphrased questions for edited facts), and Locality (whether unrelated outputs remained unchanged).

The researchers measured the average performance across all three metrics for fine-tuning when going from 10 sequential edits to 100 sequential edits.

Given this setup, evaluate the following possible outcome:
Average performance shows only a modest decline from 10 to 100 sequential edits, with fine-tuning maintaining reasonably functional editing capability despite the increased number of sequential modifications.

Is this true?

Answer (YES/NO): NO